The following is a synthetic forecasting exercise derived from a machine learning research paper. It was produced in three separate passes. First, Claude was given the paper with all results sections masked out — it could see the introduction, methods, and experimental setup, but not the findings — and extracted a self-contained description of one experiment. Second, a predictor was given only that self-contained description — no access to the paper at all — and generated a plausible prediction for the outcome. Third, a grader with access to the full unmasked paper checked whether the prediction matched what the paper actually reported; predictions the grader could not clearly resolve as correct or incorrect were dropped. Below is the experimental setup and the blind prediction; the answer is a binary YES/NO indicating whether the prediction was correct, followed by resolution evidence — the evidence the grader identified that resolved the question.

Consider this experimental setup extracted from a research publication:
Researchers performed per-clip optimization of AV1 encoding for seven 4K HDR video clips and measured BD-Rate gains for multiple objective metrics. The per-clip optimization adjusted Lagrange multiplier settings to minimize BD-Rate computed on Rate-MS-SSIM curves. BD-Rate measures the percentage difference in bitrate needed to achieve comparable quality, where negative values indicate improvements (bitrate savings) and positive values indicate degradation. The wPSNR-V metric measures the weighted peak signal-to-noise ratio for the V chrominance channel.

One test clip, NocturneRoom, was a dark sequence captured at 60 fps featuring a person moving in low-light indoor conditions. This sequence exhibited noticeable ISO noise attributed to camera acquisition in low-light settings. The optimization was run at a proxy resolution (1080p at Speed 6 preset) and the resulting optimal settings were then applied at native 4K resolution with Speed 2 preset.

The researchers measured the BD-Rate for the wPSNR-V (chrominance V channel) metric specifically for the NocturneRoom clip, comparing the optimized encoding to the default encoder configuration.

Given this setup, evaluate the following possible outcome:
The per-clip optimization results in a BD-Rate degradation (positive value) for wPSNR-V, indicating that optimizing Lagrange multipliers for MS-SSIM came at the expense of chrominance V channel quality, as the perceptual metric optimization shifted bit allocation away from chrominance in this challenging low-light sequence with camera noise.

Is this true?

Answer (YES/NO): YES